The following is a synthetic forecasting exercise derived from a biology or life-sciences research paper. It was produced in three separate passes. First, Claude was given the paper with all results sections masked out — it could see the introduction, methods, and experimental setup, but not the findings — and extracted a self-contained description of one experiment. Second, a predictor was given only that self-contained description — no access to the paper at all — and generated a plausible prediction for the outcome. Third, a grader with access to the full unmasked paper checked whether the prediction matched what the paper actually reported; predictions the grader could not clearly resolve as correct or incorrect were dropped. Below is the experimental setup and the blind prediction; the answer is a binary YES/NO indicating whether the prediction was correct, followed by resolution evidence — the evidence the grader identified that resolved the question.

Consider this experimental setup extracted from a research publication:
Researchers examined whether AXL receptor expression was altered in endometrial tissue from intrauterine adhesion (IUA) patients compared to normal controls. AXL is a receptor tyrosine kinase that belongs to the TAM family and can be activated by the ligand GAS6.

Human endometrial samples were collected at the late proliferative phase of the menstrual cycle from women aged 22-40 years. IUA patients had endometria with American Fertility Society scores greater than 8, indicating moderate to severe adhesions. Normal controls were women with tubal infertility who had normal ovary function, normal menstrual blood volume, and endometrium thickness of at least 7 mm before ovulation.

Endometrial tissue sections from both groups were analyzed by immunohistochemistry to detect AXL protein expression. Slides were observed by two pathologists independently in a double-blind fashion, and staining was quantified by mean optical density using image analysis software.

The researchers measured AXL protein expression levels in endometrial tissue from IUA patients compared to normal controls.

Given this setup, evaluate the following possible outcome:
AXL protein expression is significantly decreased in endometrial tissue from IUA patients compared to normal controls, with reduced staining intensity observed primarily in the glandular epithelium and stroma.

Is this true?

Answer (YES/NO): NO